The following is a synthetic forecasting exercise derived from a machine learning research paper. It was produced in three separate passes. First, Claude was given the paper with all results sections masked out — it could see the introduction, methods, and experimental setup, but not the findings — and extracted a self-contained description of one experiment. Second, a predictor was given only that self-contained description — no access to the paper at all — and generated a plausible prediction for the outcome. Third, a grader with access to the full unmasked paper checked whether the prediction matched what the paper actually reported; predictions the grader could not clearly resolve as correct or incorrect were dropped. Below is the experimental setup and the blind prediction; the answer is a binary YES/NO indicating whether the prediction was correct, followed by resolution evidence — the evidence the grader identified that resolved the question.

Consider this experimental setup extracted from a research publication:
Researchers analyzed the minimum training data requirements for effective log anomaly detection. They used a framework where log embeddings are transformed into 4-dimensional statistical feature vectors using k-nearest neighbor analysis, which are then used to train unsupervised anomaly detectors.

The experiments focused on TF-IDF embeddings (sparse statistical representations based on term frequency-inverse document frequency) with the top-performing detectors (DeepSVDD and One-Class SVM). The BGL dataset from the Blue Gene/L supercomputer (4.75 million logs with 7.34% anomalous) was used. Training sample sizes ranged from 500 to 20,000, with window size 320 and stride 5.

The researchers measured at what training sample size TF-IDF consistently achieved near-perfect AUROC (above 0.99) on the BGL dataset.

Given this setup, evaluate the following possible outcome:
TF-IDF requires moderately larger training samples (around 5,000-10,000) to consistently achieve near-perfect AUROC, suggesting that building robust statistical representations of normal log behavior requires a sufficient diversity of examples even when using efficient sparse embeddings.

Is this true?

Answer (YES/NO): YES